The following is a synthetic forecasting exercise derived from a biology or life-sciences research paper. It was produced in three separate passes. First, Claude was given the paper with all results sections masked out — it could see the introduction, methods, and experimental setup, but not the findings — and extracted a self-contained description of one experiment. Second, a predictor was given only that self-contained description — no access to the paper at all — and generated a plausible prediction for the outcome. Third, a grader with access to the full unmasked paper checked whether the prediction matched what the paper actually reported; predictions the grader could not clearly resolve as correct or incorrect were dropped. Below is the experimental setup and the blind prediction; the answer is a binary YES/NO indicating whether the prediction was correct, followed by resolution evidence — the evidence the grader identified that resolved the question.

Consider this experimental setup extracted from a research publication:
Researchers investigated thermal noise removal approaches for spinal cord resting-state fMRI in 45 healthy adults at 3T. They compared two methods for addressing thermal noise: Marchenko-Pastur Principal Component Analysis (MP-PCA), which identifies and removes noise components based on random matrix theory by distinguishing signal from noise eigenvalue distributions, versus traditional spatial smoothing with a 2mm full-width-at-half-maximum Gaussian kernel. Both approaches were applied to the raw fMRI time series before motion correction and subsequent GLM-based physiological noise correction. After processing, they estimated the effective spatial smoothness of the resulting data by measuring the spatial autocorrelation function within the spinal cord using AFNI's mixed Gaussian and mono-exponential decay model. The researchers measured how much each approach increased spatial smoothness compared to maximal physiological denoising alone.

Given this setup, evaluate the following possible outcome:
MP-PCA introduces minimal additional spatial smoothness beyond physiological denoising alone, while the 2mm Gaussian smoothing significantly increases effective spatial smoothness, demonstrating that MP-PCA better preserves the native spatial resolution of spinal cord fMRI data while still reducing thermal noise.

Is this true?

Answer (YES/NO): YES